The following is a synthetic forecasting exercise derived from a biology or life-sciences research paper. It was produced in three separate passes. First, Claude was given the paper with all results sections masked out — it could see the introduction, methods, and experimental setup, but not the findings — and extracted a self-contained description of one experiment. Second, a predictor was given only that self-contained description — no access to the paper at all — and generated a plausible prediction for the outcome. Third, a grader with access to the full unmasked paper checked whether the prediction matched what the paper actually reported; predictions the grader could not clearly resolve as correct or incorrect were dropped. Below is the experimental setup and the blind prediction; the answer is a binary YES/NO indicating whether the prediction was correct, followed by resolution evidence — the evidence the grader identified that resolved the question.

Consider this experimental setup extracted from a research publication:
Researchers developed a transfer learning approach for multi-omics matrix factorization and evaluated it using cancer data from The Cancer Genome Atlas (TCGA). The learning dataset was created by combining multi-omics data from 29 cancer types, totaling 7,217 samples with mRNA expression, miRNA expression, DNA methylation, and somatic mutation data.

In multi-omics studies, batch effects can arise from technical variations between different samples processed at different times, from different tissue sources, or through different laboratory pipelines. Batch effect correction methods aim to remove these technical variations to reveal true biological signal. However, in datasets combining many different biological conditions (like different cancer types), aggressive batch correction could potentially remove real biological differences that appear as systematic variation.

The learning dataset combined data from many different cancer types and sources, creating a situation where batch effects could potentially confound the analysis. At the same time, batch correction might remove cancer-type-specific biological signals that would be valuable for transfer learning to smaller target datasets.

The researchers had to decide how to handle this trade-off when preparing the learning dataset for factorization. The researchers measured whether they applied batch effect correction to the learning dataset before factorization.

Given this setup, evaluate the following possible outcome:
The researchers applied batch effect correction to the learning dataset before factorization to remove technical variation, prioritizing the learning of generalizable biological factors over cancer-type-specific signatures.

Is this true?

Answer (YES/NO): NO